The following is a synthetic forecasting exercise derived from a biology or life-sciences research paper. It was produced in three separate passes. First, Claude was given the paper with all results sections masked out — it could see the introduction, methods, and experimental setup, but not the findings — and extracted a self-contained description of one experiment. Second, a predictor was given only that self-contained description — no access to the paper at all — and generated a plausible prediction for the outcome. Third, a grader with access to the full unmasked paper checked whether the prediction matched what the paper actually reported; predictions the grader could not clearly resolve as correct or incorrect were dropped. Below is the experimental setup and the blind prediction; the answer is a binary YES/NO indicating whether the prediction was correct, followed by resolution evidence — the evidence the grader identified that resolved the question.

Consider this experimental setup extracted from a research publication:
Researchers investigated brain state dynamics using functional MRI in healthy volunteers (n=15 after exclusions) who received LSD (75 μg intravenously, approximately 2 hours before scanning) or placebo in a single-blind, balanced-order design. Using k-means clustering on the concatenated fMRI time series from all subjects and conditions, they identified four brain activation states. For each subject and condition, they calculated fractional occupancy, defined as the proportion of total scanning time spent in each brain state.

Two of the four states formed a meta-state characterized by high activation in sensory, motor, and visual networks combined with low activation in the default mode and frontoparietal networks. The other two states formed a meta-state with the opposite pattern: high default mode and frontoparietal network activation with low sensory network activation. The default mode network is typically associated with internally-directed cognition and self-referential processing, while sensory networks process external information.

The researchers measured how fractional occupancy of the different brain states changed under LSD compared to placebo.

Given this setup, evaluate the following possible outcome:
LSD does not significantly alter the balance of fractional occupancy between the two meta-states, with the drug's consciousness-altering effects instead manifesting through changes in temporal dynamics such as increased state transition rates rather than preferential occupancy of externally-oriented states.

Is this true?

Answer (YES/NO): NO